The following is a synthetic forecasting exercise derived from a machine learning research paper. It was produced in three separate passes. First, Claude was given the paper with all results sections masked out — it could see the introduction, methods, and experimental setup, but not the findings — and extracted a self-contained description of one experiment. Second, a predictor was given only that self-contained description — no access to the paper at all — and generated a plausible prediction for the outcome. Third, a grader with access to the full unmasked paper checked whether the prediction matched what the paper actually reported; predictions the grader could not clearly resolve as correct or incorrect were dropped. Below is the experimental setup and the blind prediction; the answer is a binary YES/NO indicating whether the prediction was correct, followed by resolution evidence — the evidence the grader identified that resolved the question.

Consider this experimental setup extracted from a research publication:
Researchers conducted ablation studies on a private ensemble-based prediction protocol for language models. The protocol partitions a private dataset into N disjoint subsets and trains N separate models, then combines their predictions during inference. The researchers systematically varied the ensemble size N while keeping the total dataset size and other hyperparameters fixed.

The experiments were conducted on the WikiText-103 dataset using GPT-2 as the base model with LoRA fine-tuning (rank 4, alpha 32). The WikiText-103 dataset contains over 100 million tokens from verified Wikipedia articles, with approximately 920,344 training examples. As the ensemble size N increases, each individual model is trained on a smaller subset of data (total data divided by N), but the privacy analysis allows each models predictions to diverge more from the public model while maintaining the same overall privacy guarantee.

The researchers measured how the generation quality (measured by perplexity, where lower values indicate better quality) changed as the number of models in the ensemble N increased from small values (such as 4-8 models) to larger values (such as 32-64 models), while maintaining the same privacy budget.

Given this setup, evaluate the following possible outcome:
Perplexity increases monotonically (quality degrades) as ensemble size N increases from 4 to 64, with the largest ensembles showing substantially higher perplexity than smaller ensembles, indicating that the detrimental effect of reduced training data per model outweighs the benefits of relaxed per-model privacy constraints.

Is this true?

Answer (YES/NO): NO